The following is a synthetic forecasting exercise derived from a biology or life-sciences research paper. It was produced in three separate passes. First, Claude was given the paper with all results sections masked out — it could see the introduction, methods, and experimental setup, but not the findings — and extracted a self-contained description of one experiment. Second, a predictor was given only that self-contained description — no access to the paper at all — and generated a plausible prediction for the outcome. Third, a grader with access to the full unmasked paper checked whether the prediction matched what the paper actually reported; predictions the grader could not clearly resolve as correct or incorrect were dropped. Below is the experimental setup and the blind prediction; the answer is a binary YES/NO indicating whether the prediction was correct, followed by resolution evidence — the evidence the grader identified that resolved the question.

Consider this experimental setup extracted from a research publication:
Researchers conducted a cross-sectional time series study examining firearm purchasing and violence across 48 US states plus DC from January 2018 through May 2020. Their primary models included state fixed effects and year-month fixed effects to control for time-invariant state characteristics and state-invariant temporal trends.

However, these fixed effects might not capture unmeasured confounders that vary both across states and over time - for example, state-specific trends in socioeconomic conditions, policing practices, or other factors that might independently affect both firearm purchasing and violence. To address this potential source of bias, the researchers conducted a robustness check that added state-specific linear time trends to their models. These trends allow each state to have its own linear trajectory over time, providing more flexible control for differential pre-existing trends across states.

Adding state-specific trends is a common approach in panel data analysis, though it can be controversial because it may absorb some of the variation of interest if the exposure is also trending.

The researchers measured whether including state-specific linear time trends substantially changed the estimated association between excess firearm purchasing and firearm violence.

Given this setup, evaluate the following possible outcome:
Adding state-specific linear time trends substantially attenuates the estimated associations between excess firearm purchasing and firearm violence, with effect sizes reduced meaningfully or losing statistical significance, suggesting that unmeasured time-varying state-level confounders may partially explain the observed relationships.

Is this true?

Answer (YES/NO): NO